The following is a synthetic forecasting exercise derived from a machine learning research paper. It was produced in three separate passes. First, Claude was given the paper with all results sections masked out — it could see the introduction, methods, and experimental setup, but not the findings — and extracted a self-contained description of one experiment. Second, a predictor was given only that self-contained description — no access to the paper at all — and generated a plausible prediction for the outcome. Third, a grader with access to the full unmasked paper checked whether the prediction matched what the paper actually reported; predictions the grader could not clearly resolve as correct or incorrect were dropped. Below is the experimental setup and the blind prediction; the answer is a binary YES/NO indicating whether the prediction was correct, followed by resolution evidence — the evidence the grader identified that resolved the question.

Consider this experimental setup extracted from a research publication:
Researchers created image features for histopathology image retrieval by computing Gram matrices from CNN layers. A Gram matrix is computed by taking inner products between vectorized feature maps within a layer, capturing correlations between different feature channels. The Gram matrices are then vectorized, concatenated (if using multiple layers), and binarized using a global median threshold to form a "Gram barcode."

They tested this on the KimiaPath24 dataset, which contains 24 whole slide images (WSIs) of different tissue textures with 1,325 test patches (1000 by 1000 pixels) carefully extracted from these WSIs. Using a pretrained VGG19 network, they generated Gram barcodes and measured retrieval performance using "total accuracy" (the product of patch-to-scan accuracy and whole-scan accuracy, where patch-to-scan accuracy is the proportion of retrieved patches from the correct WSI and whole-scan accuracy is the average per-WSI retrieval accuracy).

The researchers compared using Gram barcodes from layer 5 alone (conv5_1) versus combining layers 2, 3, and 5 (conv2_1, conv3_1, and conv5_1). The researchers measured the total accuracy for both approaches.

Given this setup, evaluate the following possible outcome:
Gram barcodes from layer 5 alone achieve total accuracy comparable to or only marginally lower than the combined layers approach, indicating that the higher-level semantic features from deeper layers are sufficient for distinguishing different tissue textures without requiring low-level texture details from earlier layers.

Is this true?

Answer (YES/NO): YES